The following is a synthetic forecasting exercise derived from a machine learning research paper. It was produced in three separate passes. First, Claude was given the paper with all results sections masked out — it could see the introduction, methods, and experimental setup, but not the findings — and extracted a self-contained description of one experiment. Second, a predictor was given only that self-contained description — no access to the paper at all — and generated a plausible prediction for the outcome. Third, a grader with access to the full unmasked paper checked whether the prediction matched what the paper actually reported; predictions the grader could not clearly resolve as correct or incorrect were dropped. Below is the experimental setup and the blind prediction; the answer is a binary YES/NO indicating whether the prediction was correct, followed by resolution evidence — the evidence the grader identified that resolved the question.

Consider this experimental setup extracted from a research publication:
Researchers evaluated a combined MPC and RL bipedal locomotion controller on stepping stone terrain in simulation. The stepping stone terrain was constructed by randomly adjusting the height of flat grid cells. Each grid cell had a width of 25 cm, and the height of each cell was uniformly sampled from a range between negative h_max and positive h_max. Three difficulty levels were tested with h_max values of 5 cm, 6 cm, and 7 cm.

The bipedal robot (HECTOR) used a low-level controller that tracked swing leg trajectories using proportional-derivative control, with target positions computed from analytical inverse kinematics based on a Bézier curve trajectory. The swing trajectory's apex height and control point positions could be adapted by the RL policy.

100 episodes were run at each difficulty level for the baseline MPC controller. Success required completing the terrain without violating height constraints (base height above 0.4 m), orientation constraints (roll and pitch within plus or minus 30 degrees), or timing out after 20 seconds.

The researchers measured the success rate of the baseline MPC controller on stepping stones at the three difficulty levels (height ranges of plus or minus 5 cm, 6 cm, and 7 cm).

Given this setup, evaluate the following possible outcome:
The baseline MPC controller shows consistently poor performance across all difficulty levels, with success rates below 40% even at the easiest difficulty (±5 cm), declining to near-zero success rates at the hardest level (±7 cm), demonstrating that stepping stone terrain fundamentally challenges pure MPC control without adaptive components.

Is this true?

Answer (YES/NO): NO